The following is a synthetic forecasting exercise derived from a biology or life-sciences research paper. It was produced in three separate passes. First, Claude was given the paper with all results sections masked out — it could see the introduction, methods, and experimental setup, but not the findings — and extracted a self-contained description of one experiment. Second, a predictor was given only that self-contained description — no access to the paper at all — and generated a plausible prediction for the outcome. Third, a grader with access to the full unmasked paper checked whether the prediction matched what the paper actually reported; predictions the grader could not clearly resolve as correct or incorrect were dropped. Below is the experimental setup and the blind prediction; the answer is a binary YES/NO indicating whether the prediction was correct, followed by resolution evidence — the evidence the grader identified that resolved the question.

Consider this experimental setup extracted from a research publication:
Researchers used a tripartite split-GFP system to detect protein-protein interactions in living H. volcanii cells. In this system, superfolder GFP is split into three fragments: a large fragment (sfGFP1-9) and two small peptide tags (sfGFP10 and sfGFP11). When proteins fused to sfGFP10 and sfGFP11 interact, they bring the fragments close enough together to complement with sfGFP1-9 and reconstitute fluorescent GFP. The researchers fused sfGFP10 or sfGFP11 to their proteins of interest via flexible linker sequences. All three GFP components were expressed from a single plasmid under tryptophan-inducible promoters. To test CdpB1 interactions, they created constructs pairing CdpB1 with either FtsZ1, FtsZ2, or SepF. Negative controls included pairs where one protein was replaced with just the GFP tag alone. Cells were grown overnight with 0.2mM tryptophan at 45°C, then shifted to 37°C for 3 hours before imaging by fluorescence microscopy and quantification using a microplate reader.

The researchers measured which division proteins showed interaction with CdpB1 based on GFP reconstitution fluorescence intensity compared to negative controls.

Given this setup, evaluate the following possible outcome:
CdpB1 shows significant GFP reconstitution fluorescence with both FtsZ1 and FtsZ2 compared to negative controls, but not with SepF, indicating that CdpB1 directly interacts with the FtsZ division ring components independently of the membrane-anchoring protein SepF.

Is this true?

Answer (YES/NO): NO